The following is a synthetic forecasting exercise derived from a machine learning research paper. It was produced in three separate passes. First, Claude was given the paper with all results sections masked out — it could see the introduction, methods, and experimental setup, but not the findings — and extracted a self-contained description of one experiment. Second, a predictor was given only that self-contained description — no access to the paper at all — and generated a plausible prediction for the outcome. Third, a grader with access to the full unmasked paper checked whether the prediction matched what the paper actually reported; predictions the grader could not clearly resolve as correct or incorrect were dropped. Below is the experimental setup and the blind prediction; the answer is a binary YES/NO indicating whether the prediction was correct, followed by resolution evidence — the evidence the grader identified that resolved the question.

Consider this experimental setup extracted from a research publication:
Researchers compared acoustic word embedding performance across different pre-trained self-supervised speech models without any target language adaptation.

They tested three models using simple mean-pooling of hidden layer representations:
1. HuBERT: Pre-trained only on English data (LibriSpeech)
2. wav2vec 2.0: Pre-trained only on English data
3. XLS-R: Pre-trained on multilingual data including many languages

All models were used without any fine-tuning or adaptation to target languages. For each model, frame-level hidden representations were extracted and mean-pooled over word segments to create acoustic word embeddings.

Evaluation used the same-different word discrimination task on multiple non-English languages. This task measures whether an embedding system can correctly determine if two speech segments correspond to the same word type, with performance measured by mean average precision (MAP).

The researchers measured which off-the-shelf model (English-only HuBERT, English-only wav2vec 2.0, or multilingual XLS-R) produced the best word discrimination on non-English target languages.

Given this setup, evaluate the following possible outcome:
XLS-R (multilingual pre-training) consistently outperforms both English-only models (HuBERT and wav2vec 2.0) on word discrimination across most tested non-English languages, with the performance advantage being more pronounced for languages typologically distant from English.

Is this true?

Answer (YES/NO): NO